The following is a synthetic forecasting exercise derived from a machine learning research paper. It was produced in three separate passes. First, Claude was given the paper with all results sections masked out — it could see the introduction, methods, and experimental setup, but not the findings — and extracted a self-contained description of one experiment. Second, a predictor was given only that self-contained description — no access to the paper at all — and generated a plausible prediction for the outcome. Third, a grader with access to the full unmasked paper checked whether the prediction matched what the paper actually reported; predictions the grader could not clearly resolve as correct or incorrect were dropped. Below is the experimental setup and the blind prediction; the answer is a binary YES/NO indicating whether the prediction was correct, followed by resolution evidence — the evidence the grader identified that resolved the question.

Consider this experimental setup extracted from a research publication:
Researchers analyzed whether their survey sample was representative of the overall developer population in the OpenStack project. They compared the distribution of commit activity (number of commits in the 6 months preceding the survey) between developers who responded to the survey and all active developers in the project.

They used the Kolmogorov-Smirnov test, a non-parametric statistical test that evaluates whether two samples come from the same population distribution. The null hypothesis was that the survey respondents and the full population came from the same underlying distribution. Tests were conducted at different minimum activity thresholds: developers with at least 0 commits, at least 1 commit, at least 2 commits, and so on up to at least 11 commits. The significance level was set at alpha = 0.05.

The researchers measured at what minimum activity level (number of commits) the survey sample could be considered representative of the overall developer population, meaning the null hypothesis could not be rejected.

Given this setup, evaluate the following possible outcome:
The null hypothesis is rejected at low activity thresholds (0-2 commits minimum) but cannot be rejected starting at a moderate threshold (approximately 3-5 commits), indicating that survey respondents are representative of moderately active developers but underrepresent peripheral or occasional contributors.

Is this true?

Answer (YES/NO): NO